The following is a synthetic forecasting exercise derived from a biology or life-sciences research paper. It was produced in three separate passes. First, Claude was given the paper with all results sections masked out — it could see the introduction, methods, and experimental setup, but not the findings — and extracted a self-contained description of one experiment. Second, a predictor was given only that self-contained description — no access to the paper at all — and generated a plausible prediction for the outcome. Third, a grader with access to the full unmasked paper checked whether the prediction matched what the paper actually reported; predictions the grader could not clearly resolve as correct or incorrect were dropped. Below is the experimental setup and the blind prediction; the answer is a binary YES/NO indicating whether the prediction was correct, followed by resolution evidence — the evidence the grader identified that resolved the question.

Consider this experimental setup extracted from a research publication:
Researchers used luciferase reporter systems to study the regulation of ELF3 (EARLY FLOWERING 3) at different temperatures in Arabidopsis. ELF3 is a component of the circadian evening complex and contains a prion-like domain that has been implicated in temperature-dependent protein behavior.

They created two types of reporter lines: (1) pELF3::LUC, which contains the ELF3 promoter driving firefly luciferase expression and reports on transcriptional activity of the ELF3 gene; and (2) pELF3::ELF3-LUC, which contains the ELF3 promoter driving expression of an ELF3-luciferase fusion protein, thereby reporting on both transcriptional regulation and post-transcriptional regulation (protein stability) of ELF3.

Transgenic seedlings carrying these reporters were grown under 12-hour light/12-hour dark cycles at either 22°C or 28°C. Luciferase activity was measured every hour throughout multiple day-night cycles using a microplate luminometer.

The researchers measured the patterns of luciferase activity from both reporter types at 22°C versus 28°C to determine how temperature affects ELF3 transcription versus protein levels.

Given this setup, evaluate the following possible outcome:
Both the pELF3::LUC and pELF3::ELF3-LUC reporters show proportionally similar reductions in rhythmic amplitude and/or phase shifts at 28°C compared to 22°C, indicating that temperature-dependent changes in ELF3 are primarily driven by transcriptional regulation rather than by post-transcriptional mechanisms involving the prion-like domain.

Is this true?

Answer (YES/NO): NO